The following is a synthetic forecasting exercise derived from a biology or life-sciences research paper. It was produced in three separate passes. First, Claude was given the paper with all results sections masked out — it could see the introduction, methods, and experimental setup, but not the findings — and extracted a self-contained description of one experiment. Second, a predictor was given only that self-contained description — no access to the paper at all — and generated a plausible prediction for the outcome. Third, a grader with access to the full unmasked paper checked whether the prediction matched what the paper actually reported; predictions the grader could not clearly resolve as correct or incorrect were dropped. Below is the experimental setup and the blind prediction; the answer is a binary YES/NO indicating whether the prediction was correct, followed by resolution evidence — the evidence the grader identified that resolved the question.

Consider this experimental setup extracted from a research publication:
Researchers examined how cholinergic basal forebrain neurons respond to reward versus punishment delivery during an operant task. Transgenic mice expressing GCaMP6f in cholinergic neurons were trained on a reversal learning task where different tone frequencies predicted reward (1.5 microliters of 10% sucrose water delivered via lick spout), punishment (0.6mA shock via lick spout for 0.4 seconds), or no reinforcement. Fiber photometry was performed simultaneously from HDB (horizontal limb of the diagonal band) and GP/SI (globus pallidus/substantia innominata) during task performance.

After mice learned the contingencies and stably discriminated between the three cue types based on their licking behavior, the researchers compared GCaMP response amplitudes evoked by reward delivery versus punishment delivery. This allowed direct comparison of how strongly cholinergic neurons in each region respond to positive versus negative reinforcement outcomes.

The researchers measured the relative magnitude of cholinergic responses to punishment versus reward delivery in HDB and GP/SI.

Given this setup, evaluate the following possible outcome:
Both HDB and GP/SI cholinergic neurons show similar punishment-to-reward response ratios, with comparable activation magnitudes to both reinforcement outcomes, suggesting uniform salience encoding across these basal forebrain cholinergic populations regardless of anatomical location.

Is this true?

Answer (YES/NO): NO